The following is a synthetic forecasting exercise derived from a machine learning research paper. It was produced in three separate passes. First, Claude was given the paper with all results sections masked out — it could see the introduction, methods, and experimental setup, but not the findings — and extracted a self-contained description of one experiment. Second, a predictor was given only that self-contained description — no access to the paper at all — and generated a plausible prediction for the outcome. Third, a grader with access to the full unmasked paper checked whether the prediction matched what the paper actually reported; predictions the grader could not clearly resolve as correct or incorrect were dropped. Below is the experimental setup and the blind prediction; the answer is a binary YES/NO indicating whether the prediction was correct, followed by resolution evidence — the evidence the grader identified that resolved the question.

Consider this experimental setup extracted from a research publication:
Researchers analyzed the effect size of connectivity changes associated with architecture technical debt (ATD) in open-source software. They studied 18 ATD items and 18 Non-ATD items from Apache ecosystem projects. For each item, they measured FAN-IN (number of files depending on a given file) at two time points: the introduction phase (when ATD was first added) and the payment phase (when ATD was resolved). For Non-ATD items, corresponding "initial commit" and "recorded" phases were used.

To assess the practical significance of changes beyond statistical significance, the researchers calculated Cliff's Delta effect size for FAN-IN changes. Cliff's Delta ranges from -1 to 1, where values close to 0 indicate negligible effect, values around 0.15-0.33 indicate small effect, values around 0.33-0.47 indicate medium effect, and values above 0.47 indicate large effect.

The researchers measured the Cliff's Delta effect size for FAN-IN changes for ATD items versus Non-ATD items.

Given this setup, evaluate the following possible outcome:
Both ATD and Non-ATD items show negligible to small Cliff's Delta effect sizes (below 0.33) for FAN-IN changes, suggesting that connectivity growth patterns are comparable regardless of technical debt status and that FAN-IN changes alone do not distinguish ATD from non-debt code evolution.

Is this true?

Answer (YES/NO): YES